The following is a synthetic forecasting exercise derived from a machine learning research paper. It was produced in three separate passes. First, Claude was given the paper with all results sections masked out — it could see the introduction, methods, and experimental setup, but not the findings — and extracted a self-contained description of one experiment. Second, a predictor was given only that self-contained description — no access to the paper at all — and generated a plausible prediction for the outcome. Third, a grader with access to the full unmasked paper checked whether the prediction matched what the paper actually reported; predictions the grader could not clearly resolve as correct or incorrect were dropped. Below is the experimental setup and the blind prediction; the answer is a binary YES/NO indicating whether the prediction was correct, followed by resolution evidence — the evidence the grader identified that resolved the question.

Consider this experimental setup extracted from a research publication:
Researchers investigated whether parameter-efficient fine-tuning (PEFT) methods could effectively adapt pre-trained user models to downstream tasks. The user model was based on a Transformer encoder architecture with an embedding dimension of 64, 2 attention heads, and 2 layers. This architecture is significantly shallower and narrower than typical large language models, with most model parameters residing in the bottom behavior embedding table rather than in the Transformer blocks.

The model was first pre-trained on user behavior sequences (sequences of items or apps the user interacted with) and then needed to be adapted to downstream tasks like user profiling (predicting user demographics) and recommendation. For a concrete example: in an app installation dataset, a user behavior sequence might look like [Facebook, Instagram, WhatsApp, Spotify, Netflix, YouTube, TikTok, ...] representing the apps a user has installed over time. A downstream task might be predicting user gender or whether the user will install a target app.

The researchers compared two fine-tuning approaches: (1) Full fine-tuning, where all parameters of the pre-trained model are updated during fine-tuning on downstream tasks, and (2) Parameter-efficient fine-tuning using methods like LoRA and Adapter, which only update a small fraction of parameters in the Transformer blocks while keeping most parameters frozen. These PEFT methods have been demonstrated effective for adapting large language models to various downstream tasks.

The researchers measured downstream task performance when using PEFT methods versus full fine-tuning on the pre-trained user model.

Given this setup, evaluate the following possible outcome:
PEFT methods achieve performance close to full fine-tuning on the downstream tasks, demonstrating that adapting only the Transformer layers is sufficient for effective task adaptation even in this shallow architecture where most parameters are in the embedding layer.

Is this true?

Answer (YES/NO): NO